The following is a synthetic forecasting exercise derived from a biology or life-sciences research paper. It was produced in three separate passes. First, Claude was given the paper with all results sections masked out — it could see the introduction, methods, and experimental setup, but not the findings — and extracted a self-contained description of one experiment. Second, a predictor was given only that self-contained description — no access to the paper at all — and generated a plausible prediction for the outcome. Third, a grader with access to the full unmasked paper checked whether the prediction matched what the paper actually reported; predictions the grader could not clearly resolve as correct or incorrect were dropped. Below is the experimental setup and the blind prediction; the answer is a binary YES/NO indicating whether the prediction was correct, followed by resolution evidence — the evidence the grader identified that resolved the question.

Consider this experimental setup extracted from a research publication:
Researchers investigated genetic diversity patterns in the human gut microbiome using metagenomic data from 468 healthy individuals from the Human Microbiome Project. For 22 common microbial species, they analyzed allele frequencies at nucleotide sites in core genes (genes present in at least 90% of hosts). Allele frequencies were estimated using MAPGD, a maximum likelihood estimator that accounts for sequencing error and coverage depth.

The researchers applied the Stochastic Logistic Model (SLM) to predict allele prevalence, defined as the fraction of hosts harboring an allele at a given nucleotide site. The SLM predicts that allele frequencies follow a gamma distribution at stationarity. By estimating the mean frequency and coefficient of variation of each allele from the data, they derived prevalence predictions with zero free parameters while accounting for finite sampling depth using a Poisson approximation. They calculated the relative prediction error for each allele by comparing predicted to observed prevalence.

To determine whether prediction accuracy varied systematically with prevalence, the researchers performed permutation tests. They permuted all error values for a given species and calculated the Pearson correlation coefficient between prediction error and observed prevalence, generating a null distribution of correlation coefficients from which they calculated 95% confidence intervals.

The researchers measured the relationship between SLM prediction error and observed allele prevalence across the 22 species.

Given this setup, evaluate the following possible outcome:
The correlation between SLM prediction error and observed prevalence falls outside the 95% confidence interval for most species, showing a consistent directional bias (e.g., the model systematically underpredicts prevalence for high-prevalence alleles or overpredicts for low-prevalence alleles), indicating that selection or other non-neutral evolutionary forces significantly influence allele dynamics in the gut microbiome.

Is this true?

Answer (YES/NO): NO